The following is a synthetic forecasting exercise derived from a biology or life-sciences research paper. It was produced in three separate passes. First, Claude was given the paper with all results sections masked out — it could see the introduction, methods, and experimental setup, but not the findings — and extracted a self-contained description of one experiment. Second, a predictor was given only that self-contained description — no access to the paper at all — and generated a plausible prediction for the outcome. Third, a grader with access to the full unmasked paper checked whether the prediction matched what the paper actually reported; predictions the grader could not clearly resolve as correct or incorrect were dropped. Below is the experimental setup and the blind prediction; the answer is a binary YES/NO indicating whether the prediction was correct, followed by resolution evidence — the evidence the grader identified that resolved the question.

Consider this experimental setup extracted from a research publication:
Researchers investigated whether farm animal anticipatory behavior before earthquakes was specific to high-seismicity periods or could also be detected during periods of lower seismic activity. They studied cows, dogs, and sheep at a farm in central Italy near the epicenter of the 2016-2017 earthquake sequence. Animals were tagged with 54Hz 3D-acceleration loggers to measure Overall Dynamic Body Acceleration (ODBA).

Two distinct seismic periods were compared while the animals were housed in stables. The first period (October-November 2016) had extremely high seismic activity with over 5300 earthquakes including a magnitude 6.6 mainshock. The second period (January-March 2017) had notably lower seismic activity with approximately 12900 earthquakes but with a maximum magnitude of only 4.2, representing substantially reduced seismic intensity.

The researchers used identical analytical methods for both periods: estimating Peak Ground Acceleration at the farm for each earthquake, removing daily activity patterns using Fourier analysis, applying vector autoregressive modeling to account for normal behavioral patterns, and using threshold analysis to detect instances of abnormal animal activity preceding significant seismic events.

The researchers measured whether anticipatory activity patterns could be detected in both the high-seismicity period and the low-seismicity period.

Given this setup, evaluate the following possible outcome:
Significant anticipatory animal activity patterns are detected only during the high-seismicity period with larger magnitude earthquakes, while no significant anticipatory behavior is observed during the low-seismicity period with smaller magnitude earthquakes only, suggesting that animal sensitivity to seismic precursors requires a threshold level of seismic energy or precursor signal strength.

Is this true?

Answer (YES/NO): NO